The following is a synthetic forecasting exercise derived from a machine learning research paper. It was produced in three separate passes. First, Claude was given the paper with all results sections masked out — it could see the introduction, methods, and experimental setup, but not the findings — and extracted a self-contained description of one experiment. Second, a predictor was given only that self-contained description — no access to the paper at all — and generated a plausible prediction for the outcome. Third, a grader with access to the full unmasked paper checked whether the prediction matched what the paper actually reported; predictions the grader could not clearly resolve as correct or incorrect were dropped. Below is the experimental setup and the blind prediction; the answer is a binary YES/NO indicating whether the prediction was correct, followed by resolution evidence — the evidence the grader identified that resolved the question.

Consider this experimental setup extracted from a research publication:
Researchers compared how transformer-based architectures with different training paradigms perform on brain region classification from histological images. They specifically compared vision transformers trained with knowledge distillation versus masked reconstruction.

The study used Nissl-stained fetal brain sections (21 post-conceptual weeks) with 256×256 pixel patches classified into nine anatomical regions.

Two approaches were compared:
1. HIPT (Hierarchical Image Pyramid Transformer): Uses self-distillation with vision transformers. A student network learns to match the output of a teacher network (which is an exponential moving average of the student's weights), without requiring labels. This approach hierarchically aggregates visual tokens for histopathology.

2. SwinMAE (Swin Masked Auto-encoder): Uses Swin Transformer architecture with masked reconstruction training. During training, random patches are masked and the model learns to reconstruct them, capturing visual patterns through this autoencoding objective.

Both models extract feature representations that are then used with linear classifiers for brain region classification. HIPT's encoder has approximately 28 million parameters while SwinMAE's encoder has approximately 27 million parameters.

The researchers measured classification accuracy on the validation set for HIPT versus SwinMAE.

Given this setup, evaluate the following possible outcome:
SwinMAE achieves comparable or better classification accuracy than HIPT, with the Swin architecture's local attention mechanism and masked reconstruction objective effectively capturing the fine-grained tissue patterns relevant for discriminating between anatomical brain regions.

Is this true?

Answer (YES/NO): NO